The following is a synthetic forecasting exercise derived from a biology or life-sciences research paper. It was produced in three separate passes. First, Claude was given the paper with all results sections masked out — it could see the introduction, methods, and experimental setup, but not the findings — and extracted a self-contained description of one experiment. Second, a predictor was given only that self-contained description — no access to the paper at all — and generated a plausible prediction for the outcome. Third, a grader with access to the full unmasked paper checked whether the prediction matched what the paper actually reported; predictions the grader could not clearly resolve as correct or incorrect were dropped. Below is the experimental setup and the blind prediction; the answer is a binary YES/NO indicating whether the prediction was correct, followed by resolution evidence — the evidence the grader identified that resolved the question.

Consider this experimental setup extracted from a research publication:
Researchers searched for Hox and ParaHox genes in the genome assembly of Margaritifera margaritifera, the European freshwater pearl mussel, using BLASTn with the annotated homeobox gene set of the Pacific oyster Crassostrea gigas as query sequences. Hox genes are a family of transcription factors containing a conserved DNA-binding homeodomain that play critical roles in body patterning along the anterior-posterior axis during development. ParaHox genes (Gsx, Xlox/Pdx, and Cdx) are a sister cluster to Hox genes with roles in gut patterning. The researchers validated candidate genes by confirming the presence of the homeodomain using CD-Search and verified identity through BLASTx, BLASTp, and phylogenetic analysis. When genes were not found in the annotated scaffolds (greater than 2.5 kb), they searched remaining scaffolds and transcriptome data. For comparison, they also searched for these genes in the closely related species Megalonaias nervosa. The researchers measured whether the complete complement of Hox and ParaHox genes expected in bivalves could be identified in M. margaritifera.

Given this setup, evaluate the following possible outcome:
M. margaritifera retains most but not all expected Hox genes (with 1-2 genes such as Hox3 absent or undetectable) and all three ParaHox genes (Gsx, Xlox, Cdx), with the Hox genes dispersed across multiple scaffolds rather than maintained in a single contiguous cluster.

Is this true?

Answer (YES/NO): NO